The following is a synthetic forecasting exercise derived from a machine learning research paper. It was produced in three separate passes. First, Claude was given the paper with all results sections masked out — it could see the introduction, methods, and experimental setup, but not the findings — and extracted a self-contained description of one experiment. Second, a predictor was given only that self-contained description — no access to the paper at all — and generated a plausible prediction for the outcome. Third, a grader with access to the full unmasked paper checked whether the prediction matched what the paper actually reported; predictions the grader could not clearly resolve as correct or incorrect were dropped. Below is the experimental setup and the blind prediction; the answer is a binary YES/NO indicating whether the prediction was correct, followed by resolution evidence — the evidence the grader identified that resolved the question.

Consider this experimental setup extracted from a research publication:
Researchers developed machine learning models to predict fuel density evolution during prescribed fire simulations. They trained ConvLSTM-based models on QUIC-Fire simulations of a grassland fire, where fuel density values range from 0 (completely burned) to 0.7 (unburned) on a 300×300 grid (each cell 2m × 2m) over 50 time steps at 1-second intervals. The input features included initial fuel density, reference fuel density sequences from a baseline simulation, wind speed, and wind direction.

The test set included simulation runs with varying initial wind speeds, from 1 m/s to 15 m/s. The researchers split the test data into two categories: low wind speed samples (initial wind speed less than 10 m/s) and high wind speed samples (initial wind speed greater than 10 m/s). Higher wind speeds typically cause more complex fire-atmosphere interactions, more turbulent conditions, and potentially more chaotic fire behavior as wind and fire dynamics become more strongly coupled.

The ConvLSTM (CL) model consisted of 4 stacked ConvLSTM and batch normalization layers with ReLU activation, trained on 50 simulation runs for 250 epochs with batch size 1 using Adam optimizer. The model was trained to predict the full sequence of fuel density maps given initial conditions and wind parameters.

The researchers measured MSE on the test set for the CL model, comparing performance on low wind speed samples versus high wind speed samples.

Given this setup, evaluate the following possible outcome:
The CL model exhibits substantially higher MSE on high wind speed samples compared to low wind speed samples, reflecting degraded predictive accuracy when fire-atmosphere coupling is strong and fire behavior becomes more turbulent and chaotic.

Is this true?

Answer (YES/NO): YES